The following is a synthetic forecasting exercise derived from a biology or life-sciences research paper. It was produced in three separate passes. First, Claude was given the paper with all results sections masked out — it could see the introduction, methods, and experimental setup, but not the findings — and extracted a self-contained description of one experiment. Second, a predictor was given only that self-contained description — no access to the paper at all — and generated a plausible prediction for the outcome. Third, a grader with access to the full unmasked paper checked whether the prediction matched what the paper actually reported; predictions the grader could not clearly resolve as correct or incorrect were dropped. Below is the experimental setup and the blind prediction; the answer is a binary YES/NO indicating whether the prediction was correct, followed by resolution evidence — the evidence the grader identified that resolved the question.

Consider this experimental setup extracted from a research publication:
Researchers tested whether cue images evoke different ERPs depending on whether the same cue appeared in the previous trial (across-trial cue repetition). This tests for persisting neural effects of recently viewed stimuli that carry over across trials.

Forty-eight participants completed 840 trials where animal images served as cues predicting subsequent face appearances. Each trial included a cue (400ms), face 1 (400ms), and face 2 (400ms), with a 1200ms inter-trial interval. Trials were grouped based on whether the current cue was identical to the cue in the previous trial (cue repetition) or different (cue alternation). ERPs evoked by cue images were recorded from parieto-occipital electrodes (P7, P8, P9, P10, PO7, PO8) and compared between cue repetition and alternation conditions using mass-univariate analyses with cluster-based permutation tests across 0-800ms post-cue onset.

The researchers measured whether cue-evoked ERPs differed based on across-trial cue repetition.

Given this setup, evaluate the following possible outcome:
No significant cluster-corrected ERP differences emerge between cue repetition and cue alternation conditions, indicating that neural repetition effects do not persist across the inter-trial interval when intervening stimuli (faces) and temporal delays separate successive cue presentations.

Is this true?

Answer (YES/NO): NO